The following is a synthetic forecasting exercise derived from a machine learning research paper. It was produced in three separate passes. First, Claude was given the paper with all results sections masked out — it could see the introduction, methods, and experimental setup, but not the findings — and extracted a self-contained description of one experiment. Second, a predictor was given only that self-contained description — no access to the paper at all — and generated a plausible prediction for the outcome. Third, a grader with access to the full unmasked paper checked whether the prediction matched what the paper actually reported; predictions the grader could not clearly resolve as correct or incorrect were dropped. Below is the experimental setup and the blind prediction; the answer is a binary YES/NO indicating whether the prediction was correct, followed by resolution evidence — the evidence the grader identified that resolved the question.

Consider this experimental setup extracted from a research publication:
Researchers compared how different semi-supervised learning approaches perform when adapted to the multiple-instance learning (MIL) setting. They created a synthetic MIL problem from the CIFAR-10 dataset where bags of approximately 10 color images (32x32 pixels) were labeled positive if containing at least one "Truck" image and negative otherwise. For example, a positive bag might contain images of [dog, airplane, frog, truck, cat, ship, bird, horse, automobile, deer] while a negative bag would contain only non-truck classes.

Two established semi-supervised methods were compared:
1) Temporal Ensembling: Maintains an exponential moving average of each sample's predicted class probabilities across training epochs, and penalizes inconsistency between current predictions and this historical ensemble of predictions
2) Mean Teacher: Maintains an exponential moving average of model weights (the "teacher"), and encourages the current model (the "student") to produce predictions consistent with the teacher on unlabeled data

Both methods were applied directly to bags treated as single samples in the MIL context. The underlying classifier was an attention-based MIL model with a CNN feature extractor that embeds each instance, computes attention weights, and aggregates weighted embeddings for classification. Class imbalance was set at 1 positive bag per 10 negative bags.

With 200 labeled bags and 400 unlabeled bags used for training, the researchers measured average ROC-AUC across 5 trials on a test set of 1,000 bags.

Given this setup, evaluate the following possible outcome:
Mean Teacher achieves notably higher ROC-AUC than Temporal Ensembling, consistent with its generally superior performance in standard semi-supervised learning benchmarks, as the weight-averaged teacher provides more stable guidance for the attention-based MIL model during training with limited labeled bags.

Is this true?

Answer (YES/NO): YES